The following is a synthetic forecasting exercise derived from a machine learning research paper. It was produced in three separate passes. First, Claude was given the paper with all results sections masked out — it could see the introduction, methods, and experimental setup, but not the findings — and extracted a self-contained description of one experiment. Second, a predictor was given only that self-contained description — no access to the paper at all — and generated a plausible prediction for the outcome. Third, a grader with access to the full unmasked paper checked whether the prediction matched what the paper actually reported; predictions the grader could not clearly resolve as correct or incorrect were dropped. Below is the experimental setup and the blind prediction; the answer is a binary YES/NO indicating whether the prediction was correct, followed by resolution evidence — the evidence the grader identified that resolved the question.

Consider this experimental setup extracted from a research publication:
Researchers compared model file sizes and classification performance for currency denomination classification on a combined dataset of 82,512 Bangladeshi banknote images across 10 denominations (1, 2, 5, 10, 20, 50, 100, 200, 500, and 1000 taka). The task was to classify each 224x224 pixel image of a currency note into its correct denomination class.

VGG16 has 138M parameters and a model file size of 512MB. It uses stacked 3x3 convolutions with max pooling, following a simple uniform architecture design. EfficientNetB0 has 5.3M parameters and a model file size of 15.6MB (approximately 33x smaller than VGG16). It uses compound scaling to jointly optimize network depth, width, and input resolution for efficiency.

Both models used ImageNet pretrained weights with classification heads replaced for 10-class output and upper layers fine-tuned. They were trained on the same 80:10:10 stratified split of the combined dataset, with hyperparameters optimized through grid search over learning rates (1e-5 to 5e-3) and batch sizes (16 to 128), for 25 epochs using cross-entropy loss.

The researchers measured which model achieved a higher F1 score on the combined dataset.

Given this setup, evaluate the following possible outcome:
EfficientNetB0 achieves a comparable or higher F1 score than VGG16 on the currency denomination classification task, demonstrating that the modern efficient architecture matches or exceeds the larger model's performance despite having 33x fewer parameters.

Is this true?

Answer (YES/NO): YES